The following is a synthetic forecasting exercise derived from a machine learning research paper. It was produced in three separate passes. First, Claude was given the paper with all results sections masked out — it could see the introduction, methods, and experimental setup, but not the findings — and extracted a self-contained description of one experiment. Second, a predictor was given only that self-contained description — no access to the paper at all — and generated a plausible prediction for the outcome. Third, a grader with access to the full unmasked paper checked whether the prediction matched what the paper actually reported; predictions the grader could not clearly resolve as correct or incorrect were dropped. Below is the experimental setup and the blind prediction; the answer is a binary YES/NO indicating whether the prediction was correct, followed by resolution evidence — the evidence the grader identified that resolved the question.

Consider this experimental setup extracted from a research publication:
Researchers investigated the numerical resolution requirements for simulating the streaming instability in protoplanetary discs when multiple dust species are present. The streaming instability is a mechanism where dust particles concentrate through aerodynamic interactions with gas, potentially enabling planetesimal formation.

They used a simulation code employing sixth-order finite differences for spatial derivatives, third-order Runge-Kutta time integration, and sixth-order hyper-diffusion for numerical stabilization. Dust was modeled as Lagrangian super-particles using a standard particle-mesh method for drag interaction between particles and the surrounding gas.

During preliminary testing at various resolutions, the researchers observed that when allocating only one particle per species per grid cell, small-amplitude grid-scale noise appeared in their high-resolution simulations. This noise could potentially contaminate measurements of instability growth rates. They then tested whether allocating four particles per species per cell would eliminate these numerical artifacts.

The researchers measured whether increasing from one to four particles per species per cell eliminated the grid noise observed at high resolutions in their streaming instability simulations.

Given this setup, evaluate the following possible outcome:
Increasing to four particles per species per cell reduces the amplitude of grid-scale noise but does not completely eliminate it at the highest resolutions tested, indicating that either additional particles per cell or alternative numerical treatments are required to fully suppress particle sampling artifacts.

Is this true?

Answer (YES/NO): NO